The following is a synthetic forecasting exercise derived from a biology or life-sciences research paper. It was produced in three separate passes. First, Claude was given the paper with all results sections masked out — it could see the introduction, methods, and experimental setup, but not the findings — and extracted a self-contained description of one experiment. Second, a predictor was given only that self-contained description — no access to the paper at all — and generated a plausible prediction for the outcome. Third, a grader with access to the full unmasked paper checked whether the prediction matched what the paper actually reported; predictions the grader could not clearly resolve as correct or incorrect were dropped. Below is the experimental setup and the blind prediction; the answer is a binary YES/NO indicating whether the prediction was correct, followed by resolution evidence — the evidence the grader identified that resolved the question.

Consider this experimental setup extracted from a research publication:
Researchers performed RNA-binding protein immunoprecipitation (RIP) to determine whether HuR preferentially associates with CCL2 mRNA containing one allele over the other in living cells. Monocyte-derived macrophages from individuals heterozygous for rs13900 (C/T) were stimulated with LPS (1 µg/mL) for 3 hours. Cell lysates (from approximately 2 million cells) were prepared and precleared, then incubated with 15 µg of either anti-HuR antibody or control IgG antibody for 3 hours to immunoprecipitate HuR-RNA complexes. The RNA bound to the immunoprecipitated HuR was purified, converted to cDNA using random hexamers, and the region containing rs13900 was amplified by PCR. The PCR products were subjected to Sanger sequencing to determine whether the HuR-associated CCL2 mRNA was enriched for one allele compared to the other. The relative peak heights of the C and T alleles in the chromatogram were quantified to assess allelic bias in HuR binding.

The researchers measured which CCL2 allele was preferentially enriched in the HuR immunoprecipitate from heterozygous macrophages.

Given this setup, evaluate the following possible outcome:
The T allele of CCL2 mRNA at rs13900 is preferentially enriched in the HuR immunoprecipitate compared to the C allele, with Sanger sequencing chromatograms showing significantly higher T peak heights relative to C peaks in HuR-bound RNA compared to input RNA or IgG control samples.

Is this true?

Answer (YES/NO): YES